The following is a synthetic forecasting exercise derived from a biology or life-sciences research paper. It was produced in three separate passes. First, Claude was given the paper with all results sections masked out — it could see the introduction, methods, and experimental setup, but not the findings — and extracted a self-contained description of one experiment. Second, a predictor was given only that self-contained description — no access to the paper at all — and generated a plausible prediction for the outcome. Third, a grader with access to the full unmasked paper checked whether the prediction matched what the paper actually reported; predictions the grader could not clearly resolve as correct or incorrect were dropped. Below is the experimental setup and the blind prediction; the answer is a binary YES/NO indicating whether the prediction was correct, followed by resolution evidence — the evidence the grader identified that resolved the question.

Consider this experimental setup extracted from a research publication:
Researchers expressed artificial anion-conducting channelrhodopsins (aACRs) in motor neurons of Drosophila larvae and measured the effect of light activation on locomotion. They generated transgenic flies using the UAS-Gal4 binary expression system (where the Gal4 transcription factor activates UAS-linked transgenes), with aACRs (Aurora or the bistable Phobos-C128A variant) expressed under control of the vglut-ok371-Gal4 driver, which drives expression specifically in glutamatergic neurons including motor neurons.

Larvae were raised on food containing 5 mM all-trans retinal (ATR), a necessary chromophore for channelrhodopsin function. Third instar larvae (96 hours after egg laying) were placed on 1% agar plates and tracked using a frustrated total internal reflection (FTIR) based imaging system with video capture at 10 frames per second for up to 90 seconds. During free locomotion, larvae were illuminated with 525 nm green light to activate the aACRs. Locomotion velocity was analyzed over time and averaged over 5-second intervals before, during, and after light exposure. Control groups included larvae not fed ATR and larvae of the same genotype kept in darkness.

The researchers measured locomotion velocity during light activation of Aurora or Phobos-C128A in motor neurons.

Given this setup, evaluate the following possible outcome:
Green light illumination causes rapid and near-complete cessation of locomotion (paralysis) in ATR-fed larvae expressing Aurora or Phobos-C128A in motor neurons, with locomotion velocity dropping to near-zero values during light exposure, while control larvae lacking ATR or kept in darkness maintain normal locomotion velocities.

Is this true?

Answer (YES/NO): NO